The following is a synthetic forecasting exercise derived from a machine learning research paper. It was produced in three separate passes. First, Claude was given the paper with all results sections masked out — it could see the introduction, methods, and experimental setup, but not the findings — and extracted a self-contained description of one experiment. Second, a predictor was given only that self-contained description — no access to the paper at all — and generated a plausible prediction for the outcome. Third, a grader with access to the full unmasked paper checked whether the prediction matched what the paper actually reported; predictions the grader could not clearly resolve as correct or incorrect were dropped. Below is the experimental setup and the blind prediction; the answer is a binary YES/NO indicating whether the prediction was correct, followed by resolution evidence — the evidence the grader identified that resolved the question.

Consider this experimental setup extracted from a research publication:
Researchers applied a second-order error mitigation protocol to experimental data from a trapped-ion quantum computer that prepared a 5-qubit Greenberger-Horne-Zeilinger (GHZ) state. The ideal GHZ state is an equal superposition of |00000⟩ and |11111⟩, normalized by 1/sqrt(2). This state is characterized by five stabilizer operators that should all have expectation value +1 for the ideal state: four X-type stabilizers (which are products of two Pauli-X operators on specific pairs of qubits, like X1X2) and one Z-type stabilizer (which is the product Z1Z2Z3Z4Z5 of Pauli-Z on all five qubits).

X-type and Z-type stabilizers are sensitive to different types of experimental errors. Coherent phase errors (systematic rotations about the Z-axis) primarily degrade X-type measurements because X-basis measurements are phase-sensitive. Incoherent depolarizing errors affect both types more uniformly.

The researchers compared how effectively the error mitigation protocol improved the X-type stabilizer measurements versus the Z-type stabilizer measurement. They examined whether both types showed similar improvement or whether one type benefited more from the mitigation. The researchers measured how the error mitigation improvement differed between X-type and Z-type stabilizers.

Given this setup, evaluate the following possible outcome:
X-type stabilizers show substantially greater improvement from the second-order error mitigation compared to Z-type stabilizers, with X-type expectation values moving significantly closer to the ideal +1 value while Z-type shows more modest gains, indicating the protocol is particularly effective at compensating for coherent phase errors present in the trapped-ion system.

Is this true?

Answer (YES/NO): NO